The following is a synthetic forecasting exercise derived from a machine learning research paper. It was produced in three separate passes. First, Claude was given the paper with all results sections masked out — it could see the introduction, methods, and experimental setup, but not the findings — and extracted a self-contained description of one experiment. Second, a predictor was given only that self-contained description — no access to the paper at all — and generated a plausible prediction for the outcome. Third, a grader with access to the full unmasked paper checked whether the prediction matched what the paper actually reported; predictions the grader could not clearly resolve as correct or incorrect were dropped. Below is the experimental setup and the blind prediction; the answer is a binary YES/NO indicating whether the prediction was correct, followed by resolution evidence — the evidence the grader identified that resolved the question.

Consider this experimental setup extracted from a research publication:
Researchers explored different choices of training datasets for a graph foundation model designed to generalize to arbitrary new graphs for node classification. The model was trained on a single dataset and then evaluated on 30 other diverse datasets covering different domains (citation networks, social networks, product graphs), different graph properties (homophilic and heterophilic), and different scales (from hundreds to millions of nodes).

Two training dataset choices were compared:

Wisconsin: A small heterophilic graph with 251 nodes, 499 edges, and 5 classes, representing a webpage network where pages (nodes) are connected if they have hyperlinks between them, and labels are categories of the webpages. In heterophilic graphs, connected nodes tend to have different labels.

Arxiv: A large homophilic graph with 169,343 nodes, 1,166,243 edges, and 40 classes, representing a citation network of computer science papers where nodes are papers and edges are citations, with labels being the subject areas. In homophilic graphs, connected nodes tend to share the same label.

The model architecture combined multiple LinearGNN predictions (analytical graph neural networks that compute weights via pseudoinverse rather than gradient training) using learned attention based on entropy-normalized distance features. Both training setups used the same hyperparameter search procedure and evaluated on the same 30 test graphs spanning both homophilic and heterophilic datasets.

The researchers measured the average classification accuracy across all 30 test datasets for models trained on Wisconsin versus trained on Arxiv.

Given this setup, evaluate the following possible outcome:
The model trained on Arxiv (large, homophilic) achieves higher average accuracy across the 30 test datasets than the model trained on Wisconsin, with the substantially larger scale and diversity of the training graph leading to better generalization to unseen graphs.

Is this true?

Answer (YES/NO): NO